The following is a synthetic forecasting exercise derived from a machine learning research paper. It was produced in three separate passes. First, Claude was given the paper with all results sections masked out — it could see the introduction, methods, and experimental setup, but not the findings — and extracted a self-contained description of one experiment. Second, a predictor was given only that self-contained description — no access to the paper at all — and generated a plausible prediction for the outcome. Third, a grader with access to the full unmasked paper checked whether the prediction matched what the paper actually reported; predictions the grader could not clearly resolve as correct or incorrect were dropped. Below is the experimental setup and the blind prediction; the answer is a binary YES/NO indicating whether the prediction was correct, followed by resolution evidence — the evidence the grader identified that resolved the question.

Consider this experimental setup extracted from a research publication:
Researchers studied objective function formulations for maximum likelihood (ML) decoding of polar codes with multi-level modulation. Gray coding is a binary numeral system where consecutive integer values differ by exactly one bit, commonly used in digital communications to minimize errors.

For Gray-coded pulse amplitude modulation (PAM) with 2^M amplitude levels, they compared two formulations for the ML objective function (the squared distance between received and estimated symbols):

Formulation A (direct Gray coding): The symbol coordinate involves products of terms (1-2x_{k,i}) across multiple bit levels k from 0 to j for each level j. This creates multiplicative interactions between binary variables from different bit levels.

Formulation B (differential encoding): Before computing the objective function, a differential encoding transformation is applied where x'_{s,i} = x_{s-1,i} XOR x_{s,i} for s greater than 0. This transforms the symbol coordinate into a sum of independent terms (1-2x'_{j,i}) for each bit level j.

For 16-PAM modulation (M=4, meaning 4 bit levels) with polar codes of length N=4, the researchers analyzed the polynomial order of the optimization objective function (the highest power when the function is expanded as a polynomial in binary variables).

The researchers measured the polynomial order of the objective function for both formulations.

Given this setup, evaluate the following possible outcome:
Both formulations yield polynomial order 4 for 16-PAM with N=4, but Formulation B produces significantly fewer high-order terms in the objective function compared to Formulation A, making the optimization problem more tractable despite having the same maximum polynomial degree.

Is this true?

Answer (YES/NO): NO